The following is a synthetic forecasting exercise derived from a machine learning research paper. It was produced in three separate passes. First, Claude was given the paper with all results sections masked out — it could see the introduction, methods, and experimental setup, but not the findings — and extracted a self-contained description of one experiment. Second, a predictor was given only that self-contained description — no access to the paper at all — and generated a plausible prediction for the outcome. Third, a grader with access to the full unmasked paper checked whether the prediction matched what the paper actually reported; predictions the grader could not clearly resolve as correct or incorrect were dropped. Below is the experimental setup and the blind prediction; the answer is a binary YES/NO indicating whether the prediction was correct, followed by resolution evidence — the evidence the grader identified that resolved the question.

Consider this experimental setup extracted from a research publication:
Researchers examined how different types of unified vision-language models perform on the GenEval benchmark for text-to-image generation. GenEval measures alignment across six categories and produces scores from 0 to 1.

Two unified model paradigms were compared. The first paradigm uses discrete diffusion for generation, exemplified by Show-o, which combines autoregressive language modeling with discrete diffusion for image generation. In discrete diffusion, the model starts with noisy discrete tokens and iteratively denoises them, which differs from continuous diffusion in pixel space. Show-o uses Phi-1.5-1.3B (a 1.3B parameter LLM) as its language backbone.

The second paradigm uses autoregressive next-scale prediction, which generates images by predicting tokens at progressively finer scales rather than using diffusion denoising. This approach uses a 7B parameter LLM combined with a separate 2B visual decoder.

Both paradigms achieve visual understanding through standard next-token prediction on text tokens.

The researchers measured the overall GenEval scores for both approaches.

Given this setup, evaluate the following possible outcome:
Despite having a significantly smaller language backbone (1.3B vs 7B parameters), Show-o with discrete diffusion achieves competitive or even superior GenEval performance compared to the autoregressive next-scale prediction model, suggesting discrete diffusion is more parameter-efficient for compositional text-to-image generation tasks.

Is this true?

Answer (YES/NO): YES